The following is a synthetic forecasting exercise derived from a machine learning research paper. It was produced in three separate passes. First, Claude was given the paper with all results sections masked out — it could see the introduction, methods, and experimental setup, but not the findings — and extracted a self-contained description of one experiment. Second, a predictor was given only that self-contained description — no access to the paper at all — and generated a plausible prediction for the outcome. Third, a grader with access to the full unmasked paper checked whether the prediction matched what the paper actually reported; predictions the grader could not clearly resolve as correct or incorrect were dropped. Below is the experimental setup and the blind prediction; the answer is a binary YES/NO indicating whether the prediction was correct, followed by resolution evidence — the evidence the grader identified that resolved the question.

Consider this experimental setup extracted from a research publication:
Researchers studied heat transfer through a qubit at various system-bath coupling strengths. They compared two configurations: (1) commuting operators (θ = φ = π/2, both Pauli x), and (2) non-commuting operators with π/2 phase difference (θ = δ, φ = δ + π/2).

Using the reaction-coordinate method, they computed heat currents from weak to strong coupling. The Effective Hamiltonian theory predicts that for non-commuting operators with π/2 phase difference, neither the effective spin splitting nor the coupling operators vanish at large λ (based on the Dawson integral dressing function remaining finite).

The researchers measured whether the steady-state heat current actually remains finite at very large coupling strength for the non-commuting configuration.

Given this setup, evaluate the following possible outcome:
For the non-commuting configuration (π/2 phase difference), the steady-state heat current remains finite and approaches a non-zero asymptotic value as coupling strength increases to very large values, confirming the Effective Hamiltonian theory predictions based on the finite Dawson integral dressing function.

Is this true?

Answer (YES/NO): NO